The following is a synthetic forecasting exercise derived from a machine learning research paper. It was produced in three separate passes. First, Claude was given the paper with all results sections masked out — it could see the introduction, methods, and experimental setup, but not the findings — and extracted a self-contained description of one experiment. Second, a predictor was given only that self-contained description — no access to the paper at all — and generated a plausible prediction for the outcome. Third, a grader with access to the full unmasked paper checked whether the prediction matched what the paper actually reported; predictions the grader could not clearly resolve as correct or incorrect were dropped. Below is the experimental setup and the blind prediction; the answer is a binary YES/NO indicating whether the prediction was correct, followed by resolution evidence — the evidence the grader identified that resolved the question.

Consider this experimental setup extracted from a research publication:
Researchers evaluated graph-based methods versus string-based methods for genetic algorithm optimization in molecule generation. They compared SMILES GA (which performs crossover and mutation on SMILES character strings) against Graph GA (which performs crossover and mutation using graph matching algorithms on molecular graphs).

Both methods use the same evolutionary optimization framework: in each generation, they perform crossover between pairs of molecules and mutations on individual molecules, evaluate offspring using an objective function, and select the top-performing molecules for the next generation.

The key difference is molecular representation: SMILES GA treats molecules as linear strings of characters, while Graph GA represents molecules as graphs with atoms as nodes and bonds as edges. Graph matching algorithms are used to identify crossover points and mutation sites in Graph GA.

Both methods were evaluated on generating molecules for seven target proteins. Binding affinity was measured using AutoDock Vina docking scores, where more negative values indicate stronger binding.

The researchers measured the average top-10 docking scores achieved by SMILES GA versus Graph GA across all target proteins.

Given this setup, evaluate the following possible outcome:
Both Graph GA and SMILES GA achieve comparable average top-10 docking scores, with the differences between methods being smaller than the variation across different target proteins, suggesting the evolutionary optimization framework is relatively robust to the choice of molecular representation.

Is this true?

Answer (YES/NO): YES